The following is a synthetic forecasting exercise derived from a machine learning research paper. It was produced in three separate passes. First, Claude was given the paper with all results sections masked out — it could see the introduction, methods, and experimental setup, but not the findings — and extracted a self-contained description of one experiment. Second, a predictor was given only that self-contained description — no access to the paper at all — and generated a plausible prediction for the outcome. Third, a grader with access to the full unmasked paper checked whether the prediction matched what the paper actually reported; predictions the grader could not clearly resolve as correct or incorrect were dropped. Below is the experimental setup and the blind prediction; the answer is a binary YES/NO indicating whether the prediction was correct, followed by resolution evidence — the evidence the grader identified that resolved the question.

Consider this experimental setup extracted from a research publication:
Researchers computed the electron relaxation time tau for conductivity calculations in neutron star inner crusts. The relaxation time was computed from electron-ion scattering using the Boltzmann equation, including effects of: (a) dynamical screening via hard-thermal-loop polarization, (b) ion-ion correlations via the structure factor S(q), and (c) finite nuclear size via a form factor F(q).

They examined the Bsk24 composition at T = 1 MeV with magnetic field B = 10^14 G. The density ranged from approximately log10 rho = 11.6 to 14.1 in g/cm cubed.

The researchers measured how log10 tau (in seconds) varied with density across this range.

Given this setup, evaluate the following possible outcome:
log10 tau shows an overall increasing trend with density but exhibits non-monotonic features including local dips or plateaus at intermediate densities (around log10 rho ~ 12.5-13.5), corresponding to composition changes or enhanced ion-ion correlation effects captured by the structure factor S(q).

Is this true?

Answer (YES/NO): NO